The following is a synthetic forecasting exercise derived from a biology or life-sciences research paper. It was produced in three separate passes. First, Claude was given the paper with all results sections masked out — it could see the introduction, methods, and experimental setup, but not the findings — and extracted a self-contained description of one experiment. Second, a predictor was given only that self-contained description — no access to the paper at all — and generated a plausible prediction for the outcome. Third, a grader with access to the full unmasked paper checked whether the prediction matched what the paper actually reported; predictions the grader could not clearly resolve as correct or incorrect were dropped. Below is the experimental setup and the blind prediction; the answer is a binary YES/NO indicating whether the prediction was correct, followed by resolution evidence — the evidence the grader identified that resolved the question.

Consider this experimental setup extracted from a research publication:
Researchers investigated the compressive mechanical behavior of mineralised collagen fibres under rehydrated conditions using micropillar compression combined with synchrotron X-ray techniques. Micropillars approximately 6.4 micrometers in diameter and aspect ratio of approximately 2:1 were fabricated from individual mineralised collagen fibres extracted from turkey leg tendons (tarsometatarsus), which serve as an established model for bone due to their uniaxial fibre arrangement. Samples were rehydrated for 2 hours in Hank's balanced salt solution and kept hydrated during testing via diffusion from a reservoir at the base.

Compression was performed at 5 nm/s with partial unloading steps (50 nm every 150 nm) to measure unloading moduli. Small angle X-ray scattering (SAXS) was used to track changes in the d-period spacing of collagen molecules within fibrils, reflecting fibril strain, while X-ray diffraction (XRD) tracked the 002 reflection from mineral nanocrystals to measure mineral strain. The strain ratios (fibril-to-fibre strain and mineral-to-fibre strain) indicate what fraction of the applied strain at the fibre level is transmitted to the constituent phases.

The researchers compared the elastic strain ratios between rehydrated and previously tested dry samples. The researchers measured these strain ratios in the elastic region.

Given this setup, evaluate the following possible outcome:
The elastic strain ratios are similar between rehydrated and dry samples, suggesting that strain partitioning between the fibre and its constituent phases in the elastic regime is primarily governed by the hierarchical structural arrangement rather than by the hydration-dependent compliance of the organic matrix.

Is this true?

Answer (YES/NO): NO